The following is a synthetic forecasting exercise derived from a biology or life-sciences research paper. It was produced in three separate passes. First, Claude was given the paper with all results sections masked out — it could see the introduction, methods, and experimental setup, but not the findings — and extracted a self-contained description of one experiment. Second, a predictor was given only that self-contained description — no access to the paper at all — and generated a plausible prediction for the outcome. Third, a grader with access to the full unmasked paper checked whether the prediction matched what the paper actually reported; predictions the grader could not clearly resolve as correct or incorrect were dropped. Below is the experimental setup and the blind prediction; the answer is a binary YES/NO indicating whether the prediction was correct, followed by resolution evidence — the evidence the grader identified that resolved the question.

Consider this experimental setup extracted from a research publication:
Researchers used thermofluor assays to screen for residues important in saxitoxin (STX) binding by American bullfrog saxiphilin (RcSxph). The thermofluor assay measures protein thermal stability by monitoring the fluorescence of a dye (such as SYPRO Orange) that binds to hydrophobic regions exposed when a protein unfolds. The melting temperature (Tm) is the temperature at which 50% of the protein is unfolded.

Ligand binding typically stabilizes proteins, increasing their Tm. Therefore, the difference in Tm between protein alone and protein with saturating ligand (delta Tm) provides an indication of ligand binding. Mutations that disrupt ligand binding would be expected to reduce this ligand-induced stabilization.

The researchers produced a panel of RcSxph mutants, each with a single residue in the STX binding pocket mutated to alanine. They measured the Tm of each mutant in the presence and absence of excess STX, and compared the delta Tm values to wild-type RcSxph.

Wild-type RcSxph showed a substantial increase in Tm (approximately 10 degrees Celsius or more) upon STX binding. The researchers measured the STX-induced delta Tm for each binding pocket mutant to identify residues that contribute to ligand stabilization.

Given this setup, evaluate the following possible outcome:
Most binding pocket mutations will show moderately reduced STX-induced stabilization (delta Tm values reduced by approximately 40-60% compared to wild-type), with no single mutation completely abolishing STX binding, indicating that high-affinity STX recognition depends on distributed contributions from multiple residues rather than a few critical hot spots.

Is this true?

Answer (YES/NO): NO